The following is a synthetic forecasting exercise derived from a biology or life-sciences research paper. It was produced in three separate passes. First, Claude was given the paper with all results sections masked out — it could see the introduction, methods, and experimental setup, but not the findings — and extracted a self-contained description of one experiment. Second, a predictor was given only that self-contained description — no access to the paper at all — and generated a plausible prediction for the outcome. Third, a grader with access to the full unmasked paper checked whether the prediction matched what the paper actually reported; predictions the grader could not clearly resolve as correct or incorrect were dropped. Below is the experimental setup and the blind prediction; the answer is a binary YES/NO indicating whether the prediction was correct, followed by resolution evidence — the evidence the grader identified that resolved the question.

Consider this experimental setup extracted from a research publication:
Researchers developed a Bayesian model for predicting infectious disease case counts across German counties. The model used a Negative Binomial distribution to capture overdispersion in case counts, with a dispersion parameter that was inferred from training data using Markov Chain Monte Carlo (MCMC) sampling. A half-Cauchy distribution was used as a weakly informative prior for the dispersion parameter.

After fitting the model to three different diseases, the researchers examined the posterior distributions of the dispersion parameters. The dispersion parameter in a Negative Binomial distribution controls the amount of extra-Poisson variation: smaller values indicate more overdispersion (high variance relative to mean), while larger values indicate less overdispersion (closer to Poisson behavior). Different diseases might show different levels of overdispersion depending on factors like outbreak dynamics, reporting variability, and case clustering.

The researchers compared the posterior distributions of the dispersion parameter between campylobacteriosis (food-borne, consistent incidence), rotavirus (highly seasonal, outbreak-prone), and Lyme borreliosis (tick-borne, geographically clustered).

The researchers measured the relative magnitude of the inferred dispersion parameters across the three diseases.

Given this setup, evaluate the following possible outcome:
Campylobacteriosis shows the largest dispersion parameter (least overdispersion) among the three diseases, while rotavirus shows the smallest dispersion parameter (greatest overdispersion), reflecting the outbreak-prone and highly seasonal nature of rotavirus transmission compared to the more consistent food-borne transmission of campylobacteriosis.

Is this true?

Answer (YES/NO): NO